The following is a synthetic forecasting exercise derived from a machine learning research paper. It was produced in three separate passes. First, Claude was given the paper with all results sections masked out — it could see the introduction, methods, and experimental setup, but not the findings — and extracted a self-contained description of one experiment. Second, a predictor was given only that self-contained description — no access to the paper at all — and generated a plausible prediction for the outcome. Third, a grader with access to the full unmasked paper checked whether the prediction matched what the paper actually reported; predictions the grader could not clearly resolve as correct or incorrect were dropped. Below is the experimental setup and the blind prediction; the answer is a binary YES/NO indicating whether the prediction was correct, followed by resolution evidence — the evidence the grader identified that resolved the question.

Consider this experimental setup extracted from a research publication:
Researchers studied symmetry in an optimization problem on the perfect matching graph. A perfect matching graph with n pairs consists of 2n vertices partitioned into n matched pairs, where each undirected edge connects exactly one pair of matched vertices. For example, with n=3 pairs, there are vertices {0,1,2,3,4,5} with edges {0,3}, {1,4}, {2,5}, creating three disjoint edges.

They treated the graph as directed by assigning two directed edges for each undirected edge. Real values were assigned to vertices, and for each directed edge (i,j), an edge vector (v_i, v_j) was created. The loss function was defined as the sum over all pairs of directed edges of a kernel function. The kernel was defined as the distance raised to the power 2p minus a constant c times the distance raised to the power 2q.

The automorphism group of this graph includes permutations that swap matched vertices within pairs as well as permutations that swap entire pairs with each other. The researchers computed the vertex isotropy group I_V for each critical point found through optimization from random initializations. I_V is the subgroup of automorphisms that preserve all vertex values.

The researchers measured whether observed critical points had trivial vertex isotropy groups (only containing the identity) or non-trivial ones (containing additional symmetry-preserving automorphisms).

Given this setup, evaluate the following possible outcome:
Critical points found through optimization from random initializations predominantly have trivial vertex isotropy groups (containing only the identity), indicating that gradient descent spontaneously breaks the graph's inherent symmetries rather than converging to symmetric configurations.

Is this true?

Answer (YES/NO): NO